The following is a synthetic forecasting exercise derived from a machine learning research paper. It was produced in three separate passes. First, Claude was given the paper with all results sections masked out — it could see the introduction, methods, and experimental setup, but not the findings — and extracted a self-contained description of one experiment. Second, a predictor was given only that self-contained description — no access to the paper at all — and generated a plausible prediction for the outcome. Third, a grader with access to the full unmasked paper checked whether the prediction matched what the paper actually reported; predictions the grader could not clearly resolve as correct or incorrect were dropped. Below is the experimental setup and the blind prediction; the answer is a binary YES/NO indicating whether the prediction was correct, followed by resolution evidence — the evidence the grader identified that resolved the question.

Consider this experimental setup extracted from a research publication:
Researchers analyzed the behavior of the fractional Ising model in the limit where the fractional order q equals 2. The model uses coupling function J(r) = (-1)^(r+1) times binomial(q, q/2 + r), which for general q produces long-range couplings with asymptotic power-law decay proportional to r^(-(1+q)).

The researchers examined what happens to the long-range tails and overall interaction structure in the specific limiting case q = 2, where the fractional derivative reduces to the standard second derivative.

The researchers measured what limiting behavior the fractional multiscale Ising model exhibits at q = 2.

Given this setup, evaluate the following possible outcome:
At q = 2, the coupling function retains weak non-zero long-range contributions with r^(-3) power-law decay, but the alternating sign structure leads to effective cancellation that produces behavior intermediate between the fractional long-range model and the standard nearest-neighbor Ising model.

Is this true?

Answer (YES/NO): NO